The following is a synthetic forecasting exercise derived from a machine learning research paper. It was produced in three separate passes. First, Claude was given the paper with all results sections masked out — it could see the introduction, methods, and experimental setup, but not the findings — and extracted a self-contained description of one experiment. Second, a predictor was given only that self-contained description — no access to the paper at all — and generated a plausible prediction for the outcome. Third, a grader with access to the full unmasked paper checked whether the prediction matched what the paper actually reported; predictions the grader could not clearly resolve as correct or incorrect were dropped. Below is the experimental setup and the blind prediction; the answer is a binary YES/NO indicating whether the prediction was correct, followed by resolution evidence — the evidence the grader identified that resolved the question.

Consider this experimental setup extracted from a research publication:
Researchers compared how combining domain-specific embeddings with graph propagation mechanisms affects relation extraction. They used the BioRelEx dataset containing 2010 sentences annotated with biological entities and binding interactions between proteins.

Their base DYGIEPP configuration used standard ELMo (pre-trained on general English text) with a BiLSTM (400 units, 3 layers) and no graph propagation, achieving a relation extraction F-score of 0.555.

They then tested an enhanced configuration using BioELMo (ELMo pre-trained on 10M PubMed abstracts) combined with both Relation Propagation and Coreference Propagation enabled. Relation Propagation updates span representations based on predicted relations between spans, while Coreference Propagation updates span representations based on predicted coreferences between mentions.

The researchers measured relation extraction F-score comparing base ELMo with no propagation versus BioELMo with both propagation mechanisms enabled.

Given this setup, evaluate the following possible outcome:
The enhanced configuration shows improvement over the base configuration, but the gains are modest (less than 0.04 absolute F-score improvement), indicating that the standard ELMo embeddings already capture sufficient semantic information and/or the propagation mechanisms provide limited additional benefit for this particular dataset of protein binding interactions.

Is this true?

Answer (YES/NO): NO